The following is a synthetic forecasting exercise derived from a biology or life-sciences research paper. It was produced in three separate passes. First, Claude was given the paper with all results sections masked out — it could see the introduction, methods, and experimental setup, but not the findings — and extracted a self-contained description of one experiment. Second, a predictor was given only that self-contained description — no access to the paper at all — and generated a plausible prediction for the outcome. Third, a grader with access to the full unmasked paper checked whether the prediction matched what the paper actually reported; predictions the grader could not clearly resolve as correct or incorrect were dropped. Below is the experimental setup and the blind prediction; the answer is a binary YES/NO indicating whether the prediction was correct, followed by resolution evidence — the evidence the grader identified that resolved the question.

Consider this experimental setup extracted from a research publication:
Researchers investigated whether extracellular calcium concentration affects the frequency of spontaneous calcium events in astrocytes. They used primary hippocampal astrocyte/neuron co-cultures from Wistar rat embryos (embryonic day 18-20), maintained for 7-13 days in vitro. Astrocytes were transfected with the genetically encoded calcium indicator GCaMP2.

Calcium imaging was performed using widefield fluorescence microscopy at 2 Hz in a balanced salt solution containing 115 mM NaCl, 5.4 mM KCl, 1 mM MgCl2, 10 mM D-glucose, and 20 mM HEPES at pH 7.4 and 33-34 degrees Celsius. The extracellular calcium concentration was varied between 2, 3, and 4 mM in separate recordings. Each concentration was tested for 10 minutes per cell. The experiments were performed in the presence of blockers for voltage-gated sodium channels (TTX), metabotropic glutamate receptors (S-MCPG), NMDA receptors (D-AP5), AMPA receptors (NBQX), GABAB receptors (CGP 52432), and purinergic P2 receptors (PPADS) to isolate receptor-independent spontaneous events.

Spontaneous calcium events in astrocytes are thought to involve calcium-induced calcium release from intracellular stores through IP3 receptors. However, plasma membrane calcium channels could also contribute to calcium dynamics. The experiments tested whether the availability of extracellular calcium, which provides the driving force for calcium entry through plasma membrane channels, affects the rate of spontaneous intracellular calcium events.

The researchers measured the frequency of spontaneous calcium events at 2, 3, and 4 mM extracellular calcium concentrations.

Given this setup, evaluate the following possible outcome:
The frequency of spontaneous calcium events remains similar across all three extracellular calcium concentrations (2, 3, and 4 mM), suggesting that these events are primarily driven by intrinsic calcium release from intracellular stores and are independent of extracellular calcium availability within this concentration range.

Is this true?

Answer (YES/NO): NO